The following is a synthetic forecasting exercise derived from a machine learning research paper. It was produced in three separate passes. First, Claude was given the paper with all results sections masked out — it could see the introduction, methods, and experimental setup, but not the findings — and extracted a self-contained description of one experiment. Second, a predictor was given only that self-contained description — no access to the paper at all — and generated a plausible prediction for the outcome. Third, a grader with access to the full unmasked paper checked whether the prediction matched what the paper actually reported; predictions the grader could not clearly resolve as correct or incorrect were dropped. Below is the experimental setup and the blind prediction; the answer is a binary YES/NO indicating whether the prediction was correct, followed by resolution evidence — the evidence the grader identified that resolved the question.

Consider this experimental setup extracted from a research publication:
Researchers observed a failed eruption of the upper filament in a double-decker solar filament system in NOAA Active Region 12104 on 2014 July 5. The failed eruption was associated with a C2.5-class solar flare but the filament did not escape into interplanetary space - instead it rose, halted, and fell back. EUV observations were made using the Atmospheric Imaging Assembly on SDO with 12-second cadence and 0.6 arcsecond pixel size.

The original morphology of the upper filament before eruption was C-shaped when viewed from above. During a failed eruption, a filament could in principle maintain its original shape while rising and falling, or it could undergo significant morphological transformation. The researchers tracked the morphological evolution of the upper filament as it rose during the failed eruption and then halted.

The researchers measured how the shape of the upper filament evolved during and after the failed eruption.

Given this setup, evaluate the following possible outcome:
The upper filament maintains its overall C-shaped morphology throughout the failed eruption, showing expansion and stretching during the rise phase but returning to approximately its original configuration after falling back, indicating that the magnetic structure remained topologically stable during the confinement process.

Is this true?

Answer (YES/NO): NO